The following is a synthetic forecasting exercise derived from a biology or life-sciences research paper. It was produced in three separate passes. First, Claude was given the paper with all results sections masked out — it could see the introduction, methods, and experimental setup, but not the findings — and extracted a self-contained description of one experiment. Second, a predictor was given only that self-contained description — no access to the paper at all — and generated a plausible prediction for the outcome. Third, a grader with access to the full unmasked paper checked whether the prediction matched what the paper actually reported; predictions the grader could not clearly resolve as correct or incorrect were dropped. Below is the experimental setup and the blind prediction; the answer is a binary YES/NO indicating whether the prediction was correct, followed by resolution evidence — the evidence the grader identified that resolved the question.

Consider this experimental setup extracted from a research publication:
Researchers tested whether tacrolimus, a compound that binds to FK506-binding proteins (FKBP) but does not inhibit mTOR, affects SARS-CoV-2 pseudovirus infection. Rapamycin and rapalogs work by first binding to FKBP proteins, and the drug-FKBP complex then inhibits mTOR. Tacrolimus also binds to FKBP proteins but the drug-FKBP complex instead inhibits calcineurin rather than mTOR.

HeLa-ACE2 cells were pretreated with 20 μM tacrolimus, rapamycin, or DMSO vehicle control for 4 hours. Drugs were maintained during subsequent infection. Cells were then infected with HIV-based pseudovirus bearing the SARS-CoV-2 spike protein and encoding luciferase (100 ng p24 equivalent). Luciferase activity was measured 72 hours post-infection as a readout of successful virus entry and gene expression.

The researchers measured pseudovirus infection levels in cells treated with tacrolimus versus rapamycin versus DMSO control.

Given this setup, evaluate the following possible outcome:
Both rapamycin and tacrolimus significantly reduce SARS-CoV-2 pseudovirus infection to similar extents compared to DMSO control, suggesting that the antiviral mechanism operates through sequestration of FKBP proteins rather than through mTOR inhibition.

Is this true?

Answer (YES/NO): NO